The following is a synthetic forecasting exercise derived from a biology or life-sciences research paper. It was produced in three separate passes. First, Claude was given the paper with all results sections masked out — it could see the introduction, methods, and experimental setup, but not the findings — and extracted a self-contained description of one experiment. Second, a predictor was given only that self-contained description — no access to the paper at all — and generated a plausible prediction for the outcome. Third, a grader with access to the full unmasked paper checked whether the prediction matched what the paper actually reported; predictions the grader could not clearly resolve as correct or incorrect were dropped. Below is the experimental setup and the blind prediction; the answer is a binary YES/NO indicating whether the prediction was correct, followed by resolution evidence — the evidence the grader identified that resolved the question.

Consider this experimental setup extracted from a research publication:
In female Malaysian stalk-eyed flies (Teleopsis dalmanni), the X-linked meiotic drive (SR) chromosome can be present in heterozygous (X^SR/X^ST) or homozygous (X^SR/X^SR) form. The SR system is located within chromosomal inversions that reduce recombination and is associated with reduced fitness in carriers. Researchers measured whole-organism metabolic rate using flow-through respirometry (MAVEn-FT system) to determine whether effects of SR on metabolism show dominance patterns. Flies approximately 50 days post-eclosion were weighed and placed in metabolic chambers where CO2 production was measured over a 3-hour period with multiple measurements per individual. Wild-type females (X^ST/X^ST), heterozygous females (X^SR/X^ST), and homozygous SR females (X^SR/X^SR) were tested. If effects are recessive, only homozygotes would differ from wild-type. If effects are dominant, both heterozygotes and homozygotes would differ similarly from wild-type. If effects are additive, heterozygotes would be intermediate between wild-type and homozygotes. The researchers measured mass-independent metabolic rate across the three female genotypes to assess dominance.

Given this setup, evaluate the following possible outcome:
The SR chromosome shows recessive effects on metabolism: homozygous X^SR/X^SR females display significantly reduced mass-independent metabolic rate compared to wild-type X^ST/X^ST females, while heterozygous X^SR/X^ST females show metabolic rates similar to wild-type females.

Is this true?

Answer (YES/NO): NO